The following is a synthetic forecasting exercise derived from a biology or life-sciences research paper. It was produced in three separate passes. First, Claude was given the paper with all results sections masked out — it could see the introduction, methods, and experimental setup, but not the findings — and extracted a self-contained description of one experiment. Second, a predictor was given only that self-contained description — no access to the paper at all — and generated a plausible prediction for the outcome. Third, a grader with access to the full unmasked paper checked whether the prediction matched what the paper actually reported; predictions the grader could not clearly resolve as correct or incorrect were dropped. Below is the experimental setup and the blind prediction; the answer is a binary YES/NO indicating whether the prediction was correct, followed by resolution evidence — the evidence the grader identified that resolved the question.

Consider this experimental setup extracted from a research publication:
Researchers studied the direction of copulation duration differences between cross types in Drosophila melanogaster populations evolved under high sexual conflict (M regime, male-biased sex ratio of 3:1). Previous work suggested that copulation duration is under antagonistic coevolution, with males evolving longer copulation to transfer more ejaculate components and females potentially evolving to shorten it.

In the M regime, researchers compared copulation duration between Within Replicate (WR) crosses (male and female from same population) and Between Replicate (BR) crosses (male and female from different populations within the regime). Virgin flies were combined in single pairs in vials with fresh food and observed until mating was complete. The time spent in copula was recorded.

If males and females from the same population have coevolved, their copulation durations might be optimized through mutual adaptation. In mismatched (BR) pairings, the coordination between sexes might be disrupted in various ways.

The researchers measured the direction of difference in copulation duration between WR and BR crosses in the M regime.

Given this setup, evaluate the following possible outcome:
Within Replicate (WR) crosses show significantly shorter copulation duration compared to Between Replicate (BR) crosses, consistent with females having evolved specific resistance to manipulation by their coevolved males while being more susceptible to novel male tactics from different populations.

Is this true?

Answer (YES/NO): NO